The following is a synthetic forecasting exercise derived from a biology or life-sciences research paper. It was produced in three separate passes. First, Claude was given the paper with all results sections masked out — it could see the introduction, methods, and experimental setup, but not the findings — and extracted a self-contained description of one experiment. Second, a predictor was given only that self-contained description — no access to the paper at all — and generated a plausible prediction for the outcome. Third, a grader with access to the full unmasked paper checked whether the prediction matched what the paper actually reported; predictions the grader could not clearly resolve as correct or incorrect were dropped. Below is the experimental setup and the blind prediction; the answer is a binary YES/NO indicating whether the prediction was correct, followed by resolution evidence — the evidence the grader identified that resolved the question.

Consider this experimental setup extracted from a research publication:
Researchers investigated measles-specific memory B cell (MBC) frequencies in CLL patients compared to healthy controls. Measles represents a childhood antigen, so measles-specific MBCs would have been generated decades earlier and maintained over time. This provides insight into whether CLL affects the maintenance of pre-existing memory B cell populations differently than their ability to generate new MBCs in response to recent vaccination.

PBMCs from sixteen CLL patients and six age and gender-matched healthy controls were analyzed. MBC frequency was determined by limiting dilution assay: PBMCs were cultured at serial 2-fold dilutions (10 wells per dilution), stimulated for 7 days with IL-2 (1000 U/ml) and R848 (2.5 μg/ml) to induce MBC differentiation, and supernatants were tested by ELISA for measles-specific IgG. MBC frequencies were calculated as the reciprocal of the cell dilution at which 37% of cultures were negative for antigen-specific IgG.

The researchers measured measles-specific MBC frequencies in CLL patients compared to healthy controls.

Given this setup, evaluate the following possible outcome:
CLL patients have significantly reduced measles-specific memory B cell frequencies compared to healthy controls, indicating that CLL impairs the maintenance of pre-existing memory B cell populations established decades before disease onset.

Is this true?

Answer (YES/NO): YES